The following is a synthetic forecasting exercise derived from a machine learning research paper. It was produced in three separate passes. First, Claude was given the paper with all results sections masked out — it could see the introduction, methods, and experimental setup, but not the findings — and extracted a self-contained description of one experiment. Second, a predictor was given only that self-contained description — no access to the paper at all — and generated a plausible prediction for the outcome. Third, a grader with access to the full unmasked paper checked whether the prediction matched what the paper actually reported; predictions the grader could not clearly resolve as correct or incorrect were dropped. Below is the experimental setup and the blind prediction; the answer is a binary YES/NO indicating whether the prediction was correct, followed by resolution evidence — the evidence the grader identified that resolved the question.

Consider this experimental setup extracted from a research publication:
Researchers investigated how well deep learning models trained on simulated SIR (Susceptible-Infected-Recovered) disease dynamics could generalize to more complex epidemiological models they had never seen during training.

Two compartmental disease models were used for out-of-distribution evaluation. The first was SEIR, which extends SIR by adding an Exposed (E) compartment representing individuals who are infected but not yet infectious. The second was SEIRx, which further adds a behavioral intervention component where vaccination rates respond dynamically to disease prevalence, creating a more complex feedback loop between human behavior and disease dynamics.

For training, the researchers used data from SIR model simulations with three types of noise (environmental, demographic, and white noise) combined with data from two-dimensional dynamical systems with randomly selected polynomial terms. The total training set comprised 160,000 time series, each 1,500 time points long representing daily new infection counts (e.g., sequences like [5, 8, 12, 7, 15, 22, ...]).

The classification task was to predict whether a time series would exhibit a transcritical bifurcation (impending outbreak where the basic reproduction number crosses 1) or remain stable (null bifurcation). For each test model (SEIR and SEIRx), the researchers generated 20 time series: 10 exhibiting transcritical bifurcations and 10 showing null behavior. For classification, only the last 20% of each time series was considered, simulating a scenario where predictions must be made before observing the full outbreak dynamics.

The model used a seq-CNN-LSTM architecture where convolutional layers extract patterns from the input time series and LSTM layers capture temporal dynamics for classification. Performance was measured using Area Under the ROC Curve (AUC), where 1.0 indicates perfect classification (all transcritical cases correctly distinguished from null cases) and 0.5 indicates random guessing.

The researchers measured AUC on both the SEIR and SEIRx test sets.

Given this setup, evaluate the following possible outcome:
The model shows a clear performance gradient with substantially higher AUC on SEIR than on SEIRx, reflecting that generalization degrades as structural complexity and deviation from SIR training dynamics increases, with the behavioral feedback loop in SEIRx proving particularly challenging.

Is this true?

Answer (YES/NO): YES